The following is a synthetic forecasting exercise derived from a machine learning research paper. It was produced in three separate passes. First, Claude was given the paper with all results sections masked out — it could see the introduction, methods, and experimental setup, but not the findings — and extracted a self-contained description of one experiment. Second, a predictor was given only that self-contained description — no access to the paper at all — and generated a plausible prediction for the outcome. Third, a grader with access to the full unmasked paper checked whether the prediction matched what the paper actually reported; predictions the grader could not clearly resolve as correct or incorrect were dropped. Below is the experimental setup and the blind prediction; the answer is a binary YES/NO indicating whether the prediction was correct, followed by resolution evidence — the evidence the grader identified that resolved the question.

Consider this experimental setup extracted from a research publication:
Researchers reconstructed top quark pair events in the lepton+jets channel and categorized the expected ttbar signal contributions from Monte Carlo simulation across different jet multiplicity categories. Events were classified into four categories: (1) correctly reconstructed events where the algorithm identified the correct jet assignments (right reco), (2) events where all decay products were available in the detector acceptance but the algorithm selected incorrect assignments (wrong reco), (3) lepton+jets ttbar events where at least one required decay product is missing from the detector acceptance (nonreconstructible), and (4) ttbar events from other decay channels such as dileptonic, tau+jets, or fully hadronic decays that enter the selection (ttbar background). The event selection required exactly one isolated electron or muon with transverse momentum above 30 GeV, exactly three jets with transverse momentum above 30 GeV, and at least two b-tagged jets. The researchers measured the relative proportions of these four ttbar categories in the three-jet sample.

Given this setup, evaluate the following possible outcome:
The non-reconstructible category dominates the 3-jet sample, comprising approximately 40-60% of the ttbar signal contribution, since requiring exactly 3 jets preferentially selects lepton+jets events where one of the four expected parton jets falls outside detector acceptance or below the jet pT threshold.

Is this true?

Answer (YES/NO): NO